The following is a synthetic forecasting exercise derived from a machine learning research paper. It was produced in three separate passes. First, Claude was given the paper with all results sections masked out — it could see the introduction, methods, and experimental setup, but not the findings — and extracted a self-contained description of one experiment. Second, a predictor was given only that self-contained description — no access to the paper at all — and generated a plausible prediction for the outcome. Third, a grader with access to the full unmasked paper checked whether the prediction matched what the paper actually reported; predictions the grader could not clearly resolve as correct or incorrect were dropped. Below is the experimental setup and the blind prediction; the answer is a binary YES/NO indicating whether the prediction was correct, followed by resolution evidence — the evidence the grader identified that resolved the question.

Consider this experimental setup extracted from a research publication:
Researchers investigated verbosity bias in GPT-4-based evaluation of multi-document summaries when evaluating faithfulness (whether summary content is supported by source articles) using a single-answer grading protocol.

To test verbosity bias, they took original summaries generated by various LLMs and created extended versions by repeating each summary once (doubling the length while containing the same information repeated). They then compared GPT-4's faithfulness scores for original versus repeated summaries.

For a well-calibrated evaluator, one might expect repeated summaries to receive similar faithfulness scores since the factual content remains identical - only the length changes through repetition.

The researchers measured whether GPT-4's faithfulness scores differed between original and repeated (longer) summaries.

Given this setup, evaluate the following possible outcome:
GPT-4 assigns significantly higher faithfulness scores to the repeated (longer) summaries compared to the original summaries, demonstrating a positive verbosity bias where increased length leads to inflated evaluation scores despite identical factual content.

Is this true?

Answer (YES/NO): NO